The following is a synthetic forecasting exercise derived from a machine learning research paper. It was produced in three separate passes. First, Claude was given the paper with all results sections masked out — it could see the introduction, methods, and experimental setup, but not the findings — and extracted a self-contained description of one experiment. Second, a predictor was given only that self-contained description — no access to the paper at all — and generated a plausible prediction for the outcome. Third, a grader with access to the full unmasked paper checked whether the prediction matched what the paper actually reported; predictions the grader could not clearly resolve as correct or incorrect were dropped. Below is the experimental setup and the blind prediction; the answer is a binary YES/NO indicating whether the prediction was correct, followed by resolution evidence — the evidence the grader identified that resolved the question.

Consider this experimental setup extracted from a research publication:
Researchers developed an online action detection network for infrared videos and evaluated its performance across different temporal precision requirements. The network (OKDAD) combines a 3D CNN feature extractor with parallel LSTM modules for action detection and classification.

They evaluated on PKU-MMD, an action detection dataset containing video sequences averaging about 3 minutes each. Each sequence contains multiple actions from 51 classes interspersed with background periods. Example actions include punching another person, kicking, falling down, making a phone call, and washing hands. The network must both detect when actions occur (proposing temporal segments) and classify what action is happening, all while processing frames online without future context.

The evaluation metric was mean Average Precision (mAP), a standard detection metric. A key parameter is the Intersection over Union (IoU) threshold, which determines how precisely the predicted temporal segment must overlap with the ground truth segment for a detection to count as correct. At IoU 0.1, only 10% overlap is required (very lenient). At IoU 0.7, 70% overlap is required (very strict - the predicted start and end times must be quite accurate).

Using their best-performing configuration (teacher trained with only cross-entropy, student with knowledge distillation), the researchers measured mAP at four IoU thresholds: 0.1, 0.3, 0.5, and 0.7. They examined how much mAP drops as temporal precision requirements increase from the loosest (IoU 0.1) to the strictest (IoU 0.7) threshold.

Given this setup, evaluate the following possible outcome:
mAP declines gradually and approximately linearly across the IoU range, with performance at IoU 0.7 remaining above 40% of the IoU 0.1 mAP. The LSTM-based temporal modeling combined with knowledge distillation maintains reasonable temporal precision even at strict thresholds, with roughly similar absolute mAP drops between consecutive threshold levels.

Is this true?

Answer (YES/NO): NO